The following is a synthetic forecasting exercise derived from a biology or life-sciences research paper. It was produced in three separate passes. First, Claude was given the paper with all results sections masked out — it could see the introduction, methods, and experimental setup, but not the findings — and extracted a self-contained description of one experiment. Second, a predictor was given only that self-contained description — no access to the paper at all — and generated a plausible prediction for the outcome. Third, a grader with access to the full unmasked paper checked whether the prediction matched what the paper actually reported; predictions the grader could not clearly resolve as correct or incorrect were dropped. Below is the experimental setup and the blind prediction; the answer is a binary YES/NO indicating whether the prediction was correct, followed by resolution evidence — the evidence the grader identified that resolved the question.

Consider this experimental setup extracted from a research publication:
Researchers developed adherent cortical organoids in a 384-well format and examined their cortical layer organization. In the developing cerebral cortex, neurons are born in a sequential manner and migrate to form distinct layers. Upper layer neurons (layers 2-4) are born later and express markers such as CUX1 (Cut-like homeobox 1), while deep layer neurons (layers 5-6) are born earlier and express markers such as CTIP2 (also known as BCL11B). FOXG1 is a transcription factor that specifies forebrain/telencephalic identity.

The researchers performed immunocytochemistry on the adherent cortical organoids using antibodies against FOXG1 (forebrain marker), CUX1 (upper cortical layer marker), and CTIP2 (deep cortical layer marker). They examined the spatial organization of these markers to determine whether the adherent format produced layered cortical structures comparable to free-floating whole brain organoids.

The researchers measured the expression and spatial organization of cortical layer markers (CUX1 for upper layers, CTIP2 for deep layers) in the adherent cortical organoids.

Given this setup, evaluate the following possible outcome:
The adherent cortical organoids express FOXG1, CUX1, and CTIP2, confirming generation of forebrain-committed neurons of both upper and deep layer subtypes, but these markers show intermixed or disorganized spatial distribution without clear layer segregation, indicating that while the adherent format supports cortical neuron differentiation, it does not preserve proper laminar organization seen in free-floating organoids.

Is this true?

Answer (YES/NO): NO